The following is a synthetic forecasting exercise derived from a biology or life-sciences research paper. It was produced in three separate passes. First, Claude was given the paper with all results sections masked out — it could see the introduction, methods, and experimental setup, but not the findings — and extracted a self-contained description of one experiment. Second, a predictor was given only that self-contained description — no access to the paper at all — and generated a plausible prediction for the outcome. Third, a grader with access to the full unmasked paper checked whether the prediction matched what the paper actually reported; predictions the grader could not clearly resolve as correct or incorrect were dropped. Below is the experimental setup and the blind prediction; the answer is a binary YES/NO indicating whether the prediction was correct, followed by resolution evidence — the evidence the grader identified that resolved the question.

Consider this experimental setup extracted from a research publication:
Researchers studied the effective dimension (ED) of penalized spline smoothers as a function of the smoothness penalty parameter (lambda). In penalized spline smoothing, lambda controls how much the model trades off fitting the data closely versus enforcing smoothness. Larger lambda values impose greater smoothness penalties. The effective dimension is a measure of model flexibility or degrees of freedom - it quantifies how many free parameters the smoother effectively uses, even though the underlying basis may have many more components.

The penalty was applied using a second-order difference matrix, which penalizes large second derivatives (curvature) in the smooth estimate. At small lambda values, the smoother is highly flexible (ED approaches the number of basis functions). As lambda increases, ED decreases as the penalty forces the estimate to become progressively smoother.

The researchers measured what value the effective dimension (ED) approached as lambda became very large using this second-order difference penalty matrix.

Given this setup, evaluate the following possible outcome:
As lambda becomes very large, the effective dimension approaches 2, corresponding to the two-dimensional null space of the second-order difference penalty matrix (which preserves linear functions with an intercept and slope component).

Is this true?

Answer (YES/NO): YES